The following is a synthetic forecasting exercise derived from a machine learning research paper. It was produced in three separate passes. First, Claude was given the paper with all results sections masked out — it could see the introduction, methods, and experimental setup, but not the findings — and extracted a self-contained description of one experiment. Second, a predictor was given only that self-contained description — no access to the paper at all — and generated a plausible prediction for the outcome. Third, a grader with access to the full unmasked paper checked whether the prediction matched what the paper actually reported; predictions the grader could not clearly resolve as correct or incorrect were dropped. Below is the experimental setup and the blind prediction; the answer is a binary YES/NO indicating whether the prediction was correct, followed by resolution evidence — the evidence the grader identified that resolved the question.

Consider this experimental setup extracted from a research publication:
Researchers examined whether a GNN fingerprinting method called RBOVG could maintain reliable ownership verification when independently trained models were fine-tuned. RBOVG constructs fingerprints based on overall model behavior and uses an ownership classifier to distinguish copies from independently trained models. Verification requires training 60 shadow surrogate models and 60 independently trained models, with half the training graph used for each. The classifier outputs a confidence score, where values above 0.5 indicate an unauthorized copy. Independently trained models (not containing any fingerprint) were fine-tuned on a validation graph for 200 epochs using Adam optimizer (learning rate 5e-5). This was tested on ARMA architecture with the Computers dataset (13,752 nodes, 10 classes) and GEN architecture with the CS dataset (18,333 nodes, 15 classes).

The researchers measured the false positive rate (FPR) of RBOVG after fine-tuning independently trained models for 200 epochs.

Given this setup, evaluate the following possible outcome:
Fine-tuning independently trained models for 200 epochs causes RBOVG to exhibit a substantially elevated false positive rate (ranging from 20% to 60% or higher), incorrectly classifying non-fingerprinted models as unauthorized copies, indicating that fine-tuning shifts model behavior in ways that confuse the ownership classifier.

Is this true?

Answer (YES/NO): NO